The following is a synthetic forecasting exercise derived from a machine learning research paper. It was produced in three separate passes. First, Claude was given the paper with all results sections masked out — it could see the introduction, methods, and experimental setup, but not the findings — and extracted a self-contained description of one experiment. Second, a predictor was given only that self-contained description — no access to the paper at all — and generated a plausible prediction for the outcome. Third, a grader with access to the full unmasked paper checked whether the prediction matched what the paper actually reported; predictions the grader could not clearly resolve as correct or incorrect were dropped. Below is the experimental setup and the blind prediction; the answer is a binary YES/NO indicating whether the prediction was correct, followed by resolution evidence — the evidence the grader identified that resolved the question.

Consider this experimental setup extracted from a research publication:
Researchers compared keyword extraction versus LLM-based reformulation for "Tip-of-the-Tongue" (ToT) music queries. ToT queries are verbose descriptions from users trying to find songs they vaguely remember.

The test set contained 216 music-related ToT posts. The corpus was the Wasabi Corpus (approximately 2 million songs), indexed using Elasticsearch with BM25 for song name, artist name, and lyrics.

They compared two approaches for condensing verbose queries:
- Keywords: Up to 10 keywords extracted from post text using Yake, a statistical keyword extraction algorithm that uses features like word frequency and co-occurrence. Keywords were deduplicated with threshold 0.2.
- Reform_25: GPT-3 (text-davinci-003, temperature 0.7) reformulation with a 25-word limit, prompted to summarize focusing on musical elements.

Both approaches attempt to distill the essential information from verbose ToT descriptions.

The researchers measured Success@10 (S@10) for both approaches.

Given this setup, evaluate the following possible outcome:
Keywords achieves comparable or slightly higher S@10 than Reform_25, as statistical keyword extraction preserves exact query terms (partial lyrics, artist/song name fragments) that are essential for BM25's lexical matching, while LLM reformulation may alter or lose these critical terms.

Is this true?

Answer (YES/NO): NO